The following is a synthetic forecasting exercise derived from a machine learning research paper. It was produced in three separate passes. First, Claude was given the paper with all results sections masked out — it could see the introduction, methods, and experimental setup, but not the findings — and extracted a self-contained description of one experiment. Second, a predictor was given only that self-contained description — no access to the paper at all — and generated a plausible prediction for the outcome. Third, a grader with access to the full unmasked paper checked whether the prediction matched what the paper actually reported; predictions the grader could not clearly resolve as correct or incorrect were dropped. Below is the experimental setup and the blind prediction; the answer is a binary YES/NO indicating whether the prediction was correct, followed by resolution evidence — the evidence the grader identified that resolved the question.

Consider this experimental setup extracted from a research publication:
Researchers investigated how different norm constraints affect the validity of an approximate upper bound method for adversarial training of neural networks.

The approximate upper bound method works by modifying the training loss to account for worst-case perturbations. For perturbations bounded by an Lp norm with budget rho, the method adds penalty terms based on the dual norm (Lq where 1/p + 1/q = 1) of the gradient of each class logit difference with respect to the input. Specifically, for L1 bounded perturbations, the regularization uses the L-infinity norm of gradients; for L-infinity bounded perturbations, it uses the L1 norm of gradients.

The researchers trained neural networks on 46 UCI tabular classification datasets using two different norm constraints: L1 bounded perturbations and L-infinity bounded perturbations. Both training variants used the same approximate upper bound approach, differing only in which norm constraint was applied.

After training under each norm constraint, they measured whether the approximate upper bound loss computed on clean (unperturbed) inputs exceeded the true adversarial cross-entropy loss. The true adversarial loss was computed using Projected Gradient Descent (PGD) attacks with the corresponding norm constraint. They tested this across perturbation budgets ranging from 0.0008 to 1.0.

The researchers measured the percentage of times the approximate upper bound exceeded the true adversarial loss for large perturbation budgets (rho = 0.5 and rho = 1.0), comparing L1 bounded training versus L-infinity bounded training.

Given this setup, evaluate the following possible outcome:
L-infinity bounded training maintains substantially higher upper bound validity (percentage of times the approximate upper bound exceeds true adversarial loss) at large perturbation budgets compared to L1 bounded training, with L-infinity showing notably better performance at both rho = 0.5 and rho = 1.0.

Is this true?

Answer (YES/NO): NO